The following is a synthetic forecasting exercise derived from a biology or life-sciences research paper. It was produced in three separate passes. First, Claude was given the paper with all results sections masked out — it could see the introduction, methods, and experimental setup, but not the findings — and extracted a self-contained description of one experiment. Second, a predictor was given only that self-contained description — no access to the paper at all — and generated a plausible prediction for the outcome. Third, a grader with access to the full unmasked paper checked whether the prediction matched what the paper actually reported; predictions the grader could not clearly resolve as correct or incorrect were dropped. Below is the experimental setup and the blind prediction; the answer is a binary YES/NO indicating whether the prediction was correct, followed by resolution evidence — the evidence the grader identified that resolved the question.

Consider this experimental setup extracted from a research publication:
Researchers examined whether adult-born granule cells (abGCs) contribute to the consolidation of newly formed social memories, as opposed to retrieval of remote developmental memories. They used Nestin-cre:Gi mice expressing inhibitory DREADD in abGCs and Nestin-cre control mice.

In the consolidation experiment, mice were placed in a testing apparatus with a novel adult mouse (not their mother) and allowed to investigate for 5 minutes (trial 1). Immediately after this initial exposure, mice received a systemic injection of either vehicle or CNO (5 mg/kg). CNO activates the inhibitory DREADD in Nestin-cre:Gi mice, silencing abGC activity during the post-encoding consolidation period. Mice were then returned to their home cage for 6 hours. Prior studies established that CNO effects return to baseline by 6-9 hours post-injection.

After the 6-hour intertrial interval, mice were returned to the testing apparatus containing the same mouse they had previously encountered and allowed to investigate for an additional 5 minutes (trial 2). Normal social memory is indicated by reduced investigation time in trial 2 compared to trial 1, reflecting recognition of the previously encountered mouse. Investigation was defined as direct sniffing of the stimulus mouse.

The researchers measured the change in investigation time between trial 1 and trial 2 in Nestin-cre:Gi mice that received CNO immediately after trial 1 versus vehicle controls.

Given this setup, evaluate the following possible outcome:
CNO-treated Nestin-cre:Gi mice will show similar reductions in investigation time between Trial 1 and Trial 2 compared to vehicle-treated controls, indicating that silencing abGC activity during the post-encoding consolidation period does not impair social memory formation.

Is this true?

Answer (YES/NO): YES